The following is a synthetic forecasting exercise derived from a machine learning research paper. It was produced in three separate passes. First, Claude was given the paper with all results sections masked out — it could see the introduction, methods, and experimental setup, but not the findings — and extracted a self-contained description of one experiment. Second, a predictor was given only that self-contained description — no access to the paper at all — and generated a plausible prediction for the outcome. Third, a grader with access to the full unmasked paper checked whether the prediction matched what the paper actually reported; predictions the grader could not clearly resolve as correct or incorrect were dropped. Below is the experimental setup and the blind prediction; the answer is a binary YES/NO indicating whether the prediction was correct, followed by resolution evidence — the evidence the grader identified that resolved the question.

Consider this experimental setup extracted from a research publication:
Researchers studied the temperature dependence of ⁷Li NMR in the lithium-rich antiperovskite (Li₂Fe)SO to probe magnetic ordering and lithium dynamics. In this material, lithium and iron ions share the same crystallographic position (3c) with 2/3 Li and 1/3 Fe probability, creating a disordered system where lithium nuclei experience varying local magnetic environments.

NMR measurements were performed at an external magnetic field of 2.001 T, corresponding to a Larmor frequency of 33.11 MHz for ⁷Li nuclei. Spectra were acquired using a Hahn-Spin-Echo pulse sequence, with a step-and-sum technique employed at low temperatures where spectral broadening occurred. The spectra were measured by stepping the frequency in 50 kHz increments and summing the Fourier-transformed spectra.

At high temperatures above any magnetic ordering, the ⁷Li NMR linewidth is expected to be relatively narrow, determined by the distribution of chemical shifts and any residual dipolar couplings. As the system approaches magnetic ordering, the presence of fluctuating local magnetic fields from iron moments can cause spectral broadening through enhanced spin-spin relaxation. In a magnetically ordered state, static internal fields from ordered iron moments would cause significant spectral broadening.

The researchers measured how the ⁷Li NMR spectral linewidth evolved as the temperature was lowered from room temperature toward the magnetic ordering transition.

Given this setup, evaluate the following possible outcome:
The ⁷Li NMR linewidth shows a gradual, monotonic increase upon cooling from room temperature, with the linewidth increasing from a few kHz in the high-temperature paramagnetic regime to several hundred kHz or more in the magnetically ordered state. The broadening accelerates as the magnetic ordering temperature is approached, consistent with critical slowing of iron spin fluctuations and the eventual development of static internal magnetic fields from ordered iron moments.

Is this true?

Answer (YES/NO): NO